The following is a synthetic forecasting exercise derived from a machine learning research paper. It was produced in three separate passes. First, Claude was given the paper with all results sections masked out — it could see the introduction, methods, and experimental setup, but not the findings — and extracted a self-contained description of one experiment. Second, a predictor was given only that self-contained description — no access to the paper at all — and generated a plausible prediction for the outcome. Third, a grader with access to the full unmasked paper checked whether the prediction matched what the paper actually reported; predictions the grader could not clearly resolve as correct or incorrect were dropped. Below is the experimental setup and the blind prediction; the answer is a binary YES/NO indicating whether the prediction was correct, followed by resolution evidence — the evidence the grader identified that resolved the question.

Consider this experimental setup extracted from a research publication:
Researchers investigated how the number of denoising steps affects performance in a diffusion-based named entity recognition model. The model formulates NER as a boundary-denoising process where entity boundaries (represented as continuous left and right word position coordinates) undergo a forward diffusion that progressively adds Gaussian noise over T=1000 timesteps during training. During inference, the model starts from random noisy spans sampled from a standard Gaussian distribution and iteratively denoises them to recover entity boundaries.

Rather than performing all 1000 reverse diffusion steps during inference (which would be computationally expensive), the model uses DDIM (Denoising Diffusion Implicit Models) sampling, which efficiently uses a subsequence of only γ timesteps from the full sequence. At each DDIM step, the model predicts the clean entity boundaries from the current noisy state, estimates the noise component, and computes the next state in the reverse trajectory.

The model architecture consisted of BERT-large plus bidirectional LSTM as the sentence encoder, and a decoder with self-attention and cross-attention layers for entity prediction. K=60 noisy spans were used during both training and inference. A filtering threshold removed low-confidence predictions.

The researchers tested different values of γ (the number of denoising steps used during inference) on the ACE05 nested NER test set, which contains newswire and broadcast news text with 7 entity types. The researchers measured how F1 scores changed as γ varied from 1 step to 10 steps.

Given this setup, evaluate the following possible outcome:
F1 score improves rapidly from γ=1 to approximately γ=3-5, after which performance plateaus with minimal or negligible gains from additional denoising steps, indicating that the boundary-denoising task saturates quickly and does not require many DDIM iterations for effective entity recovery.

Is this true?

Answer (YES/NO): NO